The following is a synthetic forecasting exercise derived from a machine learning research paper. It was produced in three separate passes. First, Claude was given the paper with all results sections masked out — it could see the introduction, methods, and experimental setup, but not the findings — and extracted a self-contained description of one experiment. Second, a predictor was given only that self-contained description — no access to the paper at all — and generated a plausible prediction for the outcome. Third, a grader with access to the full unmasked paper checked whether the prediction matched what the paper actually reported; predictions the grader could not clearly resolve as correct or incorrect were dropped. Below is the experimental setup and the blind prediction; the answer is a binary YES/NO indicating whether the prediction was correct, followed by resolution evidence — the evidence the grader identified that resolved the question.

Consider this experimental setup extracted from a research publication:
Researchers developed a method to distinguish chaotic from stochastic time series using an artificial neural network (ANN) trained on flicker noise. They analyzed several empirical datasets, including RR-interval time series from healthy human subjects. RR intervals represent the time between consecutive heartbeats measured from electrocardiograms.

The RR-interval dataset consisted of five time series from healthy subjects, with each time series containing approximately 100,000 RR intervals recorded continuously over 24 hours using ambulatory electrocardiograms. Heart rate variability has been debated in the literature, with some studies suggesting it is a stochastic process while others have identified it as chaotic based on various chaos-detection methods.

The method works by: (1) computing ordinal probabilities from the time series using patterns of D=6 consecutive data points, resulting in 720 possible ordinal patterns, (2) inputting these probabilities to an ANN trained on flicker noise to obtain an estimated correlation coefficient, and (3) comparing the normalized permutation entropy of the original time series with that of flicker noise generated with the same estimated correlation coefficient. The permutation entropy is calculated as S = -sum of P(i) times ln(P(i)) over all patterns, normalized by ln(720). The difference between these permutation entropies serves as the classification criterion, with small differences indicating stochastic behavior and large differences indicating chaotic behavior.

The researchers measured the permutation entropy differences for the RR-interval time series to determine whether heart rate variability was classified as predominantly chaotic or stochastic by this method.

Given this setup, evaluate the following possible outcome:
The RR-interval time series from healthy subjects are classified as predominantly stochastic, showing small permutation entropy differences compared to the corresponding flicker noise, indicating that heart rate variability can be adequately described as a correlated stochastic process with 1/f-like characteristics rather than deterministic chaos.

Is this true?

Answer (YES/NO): YES